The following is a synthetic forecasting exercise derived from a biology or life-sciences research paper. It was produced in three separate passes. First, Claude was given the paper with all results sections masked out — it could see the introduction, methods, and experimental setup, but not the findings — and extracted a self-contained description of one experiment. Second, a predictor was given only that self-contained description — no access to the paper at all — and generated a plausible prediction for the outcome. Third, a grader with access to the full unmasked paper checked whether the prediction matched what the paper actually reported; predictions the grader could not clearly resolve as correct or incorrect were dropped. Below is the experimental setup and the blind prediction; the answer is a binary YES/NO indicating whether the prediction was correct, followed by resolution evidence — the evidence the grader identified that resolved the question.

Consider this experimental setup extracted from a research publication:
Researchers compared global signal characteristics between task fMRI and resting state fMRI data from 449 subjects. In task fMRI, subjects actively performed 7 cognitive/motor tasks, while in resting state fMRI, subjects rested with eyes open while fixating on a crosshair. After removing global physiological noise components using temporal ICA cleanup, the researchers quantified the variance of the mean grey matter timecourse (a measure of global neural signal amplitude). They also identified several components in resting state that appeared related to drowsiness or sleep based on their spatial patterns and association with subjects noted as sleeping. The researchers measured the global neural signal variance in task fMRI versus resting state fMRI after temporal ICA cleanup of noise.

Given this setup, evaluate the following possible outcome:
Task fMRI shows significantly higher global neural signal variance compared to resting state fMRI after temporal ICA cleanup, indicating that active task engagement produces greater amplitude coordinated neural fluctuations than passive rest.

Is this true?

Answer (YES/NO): NO